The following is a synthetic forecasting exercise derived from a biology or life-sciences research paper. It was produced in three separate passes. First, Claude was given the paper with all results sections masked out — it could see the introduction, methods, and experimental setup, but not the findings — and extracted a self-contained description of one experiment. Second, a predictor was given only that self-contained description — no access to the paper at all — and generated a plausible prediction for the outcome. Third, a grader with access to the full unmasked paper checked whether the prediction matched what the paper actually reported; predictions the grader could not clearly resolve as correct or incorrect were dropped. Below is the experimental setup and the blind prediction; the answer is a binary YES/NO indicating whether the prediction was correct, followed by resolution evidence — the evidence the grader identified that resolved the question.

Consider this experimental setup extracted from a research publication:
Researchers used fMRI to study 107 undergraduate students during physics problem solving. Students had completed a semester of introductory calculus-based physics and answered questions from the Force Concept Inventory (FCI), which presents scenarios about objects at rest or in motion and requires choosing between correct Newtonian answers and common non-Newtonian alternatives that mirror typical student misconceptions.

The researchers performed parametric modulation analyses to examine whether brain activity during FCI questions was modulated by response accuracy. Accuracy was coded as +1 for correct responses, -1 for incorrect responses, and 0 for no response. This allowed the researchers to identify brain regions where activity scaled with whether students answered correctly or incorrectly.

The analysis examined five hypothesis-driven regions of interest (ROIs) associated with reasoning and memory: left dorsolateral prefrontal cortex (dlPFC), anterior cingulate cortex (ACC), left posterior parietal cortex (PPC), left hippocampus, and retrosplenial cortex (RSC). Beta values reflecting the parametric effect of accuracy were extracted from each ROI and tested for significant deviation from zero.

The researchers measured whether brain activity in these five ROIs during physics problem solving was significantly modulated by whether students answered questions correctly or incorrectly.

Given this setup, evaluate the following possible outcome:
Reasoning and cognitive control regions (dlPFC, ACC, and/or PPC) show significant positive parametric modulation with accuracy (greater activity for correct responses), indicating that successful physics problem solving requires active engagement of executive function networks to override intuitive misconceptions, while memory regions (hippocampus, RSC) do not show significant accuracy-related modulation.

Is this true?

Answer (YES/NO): NO